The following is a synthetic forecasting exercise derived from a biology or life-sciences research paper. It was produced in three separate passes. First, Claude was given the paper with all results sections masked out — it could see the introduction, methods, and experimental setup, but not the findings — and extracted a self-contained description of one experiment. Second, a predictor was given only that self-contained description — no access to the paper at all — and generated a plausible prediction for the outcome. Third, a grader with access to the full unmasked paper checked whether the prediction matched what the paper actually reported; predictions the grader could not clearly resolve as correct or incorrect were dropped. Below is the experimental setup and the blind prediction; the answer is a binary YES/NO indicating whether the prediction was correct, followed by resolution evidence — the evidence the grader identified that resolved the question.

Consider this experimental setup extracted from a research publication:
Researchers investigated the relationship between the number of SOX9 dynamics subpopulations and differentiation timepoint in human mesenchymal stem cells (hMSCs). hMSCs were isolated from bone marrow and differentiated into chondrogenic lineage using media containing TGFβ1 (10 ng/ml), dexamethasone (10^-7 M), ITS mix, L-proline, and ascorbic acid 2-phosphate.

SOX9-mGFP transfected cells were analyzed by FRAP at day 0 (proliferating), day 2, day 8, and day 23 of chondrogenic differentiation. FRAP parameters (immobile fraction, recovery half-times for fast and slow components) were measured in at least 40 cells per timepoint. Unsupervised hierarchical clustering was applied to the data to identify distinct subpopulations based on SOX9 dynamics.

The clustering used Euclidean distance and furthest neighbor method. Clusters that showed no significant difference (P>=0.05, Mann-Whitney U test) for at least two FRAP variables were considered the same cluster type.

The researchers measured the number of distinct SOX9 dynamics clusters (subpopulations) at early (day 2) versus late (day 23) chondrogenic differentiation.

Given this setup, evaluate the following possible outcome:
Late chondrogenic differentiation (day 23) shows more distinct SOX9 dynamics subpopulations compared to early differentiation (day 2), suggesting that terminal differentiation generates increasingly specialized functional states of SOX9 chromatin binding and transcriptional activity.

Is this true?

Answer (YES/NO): NO